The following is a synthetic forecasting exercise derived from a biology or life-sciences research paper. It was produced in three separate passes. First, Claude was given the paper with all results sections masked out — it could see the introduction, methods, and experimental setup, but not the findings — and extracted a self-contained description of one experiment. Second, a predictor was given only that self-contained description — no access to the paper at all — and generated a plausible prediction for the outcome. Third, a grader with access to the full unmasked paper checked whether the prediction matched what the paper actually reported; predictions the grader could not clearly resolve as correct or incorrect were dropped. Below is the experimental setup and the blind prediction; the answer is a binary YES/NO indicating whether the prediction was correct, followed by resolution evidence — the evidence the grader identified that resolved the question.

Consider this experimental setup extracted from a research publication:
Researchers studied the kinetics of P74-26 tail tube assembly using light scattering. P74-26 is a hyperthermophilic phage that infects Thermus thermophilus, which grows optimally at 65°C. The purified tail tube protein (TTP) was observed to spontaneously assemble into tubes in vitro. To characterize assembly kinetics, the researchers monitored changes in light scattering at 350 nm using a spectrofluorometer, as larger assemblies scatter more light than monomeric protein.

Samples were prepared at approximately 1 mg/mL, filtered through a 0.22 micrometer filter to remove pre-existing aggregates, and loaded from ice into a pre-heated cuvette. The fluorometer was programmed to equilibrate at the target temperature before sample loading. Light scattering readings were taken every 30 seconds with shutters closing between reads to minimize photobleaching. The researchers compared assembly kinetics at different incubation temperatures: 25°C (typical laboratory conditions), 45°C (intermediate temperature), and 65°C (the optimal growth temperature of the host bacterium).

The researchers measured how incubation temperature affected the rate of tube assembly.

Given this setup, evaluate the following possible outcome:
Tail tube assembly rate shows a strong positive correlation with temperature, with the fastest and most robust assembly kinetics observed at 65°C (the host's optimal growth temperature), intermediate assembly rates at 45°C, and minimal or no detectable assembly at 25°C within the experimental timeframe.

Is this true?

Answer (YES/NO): NO